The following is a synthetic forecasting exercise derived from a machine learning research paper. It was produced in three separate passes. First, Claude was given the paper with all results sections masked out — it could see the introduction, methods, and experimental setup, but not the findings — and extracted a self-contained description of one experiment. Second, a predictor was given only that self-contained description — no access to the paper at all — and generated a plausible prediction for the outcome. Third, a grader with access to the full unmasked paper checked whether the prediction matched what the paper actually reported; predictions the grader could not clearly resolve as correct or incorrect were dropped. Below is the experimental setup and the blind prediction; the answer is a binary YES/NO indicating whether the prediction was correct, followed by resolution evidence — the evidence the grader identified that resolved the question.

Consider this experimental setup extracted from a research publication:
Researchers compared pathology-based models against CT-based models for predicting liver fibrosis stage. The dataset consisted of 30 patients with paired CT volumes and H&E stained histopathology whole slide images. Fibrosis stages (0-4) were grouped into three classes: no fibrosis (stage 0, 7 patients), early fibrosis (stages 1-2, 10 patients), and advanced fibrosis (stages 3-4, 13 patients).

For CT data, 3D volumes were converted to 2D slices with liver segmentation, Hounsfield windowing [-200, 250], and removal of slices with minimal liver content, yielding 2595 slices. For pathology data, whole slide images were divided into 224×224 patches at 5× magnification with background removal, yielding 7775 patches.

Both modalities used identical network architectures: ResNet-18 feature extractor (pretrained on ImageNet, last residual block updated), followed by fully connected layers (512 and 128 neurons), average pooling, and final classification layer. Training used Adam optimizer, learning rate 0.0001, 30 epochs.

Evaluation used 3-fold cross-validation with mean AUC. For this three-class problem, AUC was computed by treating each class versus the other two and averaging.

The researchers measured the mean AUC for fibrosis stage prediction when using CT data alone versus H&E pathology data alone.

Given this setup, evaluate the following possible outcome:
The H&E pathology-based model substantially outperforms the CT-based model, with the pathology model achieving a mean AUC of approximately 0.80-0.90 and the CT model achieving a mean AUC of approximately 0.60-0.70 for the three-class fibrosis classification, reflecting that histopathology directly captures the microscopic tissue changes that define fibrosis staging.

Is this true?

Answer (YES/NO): NO